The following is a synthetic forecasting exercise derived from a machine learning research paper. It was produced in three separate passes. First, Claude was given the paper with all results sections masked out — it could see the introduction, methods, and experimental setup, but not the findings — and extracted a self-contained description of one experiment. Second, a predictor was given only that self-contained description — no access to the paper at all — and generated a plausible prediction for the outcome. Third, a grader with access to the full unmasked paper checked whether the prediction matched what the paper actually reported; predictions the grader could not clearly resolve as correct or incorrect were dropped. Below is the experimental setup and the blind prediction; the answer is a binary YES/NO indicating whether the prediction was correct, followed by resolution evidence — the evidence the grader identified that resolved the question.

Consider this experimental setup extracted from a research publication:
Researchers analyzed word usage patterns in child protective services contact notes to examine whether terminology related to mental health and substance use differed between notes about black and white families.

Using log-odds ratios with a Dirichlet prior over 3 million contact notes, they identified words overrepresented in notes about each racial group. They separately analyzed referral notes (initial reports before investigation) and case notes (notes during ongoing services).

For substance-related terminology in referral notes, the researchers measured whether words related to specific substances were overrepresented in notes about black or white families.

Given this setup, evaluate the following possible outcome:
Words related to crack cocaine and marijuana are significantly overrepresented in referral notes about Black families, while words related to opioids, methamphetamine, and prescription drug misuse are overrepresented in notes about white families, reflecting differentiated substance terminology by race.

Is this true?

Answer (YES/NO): NO